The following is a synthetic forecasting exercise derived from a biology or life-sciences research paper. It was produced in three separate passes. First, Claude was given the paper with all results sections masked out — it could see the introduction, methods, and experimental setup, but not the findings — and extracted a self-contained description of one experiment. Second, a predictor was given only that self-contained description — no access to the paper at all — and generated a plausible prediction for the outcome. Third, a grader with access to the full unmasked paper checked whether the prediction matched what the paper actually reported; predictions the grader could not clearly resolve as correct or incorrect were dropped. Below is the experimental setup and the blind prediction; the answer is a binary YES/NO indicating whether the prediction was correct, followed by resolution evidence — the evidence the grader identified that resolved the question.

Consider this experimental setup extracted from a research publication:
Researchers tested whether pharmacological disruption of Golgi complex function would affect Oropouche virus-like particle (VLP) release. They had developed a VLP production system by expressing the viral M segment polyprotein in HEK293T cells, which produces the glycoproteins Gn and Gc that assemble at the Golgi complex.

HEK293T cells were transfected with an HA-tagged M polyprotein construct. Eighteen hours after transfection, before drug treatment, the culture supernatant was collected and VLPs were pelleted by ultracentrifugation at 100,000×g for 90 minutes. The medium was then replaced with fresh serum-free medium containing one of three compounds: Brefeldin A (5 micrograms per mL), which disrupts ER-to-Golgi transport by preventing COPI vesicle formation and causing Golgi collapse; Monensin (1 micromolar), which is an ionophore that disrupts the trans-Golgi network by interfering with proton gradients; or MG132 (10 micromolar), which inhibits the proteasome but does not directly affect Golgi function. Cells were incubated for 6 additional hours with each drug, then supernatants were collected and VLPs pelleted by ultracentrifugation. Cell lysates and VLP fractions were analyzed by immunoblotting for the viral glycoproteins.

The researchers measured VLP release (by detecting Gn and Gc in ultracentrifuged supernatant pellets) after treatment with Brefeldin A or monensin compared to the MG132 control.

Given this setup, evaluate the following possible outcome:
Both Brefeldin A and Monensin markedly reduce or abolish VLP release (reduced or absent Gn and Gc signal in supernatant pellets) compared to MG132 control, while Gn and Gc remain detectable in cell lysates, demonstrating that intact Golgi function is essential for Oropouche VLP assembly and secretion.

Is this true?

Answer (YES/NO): NO